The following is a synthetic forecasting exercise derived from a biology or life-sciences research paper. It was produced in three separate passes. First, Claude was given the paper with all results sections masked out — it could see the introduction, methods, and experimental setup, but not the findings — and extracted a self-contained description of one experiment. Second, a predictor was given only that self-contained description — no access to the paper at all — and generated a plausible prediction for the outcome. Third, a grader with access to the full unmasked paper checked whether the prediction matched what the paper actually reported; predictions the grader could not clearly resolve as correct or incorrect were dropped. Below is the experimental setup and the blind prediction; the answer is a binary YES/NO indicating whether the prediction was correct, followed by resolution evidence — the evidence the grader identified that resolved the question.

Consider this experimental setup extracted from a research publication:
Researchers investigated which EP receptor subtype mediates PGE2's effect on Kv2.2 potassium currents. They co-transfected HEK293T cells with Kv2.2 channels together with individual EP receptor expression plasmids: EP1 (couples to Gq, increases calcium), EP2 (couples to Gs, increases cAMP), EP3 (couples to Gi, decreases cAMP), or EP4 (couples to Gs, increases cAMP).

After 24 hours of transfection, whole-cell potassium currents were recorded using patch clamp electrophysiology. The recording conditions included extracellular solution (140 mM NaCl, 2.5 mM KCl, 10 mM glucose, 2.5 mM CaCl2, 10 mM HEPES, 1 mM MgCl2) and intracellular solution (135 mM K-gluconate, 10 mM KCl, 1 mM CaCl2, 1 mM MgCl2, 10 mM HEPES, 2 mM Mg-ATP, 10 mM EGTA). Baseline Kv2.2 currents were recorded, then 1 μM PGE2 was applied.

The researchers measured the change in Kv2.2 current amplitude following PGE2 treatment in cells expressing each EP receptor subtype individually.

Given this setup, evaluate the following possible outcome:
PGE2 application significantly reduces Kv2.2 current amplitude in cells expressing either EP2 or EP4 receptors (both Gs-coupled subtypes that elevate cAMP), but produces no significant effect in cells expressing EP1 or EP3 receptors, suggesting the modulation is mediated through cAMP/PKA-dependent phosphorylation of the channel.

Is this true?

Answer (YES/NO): YES